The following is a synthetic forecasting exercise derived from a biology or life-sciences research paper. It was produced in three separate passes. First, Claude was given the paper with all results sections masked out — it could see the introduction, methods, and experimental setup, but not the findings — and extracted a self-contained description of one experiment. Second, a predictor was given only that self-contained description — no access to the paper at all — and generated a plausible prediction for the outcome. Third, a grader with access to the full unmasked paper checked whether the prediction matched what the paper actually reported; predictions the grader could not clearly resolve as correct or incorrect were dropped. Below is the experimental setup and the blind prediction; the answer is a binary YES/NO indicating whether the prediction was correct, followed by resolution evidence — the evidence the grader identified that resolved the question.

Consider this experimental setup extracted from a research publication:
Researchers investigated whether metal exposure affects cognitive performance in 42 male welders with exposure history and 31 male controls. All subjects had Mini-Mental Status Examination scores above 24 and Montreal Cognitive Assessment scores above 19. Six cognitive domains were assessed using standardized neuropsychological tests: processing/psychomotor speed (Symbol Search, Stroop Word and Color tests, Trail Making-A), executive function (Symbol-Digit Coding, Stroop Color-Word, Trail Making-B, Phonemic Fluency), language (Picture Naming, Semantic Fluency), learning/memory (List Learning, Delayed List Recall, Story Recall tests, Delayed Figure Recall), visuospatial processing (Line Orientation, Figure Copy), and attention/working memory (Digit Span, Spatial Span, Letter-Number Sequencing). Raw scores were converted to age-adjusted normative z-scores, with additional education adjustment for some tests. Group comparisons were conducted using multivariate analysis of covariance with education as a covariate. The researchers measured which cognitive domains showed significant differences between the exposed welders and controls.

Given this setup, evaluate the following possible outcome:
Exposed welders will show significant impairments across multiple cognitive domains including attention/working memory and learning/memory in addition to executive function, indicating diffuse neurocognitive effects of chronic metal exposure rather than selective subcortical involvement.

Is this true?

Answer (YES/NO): NO